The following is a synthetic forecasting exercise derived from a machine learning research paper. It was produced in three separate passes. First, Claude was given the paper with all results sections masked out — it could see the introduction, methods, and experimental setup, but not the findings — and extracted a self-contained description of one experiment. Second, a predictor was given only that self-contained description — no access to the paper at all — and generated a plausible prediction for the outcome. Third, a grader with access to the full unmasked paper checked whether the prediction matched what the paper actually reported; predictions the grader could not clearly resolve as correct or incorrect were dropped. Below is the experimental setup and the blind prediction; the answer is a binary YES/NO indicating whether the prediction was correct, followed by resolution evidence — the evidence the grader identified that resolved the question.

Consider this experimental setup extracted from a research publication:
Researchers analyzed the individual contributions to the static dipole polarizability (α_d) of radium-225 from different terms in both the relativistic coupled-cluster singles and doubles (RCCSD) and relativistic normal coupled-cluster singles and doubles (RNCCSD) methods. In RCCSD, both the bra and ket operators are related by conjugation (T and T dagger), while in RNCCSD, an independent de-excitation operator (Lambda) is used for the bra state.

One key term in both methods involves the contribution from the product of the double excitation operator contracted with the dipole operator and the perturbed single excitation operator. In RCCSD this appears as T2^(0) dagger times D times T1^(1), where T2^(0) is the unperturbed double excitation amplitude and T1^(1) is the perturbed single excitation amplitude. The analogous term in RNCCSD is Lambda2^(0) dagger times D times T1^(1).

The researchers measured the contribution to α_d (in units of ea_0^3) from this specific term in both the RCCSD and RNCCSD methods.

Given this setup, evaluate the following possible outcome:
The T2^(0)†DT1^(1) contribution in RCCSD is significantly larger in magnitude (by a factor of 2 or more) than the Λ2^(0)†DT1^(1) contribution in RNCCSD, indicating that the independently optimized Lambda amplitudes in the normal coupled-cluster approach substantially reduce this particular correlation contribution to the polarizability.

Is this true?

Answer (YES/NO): YES